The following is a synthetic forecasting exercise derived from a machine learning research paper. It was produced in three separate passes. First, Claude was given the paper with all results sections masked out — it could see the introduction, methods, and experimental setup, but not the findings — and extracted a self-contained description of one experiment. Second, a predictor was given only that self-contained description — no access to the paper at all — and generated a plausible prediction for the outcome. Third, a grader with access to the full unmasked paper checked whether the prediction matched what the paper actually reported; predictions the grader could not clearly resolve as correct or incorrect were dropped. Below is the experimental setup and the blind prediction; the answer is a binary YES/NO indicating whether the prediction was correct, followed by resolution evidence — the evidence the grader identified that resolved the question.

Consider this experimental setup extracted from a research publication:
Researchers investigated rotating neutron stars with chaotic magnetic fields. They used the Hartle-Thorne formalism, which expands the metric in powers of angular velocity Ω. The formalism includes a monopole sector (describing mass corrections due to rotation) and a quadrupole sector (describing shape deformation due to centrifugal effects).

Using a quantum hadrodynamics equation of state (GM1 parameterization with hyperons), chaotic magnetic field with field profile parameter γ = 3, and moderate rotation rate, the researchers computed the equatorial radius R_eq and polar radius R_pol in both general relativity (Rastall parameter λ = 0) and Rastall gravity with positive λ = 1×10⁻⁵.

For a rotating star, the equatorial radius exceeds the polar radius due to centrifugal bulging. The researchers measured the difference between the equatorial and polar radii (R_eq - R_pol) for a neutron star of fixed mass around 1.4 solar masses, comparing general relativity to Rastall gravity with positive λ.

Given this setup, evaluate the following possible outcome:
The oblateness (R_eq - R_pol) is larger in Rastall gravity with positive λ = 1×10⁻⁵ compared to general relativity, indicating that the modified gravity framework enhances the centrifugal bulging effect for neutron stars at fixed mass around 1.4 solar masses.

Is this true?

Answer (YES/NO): NO